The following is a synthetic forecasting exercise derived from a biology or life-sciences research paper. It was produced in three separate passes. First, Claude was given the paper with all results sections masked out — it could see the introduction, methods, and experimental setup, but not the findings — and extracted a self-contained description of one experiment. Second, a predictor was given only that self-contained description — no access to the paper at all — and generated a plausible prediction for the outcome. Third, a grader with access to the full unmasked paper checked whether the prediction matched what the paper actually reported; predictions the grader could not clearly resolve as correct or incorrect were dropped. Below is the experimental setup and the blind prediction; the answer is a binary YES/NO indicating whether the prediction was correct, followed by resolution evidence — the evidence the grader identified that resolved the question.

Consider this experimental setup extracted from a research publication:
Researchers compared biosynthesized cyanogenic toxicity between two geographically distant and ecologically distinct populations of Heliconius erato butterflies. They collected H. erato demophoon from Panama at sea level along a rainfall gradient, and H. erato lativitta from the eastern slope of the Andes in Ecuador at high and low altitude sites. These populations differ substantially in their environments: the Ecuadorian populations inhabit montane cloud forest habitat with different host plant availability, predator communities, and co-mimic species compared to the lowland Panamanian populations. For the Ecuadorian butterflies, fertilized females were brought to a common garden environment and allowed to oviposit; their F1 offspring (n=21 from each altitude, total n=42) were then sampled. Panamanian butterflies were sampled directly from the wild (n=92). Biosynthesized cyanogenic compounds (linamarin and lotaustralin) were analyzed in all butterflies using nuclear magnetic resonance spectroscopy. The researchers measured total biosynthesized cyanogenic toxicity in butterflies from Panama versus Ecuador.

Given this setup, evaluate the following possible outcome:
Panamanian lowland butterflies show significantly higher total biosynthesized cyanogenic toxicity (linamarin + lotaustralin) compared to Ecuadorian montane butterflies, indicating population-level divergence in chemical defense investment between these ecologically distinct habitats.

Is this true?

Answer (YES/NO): YES